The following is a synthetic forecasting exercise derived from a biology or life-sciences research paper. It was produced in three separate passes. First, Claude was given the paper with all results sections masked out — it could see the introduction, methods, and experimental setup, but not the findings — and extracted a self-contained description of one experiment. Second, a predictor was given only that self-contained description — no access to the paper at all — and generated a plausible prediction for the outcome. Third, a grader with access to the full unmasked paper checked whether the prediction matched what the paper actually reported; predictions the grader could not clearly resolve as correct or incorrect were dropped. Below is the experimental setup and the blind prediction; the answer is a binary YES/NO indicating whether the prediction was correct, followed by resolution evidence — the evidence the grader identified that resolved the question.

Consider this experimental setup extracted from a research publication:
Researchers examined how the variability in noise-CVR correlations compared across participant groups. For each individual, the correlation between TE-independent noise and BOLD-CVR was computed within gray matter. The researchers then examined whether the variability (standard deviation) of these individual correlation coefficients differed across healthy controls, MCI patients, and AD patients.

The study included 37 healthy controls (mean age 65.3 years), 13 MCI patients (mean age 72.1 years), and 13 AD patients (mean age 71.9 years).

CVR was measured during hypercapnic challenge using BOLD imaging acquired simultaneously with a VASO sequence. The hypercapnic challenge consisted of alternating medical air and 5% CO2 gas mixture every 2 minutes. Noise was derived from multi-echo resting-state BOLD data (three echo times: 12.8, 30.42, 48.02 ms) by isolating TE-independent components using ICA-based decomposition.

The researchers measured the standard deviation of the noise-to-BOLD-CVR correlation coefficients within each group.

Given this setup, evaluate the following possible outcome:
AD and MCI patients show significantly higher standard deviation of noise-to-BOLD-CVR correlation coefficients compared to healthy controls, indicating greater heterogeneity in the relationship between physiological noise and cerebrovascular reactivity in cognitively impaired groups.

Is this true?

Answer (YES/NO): NO